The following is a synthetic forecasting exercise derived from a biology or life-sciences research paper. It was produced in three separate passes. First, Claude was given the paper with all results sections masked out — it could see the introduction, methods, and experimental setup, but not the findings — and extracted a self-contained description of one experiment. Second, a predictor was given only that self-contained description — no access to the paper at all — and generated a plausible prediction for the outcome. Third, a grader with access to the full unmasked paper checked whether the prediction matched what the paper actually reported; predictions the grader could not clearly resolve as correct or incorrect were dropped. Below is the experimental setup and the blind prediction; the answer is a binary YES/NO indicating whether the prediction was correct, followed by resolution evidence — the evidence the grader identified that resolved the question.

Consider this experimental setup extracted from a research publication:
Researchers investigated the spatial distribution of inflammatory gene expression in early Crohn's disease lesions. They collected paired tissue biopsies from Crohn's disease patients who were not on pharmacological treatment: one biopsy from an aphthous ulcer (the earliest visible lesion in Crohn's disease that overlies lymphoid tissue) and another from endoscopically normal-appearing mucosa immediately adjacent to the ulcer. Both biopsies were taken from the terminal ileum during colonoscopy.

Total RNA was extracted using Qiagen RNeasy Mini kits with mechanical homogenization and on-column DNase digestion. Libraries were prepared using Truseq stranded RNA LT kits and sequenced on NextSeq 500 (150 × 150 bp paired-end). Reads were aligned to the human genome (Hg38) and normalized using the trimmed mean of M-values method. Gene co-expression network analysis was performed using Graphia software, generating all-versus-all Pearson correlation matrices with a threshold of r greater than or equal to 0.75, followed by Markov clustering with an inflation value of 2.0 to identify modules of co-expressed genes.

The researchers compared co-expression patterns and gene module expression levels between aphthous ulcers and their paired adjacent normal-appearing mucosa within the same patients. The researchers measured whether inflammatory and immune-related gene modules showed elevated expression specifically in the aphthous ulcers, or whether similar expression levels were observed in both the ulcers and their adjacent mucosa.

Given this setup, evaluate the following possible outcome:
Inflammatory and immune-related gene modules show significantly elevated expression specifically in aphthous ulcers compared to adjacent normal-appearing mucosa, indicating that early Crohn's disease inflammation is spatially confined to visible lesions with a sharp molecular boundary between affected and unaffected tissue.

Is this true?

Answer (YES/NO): YES